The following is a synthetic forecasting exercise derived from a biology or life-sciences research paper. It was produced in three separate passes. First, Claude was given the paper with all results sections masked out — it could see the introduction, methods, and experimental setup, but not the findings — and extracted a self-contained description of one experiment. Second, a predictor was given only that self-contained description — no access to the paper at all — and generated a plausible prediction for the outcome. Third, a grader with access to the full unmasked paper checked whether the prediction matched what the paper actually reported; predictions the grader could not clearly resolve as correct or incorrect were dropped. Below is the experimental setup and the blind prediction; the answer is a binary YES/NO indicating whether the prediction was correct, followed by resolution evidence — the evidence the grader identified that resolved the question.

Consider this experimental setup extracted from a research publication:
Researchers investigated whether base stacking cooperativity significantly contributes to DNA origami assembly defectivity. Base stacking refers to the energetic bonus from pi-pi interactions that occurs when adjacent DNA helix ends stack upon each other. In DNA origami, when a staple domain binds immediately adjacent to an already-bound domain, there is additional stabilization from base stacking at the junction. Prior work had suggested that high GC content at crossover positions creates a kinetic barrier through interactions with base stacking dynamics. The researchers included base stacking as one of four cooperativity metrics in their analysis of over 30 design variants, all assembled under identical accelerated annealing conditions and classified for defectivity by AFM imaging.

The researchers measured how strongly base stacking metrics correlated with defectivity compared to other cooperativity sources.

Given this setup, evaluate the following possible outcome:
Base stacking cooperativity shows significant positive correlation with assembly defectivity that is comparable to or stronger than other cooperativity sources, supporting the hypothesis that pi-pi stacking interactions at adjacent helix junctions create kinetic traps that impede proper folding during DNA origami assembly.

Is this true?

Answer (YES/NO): NO